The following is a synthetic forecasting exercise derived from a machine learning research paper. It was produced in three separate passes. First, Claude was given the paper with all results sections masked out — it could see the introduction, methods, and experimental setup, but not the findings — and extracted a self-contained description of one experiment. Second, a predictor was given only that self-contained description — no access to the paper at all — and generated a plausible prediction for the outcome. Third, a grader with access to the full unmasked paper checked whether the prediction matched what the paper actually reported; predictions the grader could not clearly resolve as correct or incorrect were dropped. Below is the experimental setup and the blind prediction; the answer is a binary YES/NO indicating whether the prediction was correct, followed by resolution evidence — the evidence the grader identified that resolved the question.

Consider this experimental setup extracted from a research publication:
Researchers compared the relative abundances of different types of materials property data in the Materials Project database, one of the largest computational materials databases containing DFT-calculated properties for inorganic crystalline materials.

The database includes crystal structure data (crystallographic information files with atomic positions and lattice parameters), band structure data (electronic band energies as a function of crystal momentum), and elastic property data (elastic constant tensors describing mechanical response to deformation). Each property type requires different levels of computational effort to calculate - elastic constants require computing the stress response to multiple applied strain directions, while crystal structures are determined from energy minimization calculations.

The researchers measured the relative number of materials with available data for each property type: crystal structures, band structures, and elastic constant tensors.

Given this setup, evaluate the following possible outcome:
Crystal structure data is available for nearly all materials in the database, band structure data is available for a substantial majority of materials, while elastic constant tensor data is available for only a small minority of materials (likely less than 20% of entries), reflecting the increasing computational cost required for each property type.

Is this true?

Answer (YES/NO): NO